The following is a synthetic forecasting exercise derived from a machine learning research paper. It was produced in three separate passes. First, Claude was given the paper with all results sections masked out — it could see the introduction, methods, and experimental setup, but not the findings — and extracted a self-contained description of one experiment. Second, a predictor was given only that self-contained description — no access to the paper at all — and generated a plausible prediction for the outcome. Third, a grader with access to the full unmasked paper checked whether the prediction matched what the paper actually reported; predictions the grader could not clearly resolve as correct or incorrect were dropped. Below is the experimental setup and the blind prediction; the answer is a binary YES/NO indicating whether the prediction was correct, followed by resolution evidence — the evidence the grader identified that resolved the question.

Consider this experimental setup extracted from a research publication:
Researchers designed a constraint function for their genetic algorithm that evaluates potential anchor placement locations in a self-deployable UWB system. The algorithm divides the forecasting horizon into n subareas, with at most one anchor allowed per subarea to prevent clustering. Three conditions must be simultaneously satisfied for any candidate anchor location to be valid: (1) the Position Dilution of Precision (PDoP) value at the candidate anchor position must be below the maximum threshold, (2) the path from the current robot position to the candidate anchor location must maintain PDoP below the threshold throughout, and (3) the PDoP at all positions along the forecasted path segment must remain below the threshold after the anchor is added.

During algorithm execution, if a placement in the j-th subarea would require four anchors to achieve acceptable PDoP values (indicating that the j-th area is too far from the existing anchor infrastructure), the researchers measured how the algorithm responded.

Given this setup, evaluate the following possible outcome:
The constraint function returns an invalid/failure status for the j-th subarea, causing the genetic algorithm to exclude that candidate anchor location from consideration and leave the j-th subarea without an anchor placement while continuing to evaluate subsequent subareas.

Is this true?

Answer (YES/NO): NO